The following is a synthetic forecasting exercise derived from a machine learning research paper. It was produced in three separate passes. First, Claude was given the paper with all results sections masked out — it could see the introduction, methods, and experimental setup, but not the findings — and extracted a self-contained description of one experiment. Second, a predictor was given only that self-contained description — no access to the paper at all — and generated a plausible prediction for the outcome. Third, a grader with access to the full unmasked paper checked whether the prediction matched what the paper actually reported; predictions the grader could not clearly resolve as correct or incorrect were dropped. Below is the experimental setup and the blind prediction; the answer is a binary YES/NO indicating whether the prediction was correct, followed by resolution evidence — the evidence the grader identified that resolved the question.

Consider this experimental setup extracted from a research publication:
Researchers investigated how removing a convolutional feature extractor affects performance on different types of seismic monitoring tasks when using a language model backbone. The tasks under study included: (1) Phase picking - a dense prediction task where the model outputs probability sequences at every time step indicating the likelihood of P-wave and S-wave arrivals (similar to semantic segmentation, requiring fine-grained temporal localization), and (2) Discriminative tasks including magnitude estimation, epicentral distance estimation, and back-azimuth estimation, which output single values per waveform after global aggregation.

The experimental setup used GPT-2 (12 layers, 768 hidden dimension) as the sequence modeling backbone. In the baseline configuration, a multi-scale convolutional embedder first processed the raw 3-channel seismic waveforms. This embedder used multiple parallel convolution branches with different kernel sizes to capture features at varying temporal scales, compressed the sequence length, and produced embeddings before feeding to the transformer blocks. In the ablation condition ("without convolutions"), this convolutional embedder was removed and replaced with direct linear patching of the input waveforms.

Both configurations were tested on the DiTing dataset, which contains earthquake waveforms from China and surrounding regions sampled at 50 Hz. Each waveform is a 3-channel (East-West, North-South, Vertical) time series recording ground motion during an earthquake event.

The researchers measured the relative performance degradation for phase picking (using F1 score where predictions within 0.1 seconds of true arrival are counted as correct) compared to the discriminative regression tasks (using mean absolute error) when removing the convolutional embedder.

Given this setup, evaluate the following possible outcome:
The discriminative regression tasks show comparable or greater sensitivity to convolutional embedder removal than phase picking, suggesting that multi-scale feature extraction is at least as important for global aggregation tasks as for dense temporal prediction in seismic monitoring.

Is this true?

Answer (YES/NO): YES